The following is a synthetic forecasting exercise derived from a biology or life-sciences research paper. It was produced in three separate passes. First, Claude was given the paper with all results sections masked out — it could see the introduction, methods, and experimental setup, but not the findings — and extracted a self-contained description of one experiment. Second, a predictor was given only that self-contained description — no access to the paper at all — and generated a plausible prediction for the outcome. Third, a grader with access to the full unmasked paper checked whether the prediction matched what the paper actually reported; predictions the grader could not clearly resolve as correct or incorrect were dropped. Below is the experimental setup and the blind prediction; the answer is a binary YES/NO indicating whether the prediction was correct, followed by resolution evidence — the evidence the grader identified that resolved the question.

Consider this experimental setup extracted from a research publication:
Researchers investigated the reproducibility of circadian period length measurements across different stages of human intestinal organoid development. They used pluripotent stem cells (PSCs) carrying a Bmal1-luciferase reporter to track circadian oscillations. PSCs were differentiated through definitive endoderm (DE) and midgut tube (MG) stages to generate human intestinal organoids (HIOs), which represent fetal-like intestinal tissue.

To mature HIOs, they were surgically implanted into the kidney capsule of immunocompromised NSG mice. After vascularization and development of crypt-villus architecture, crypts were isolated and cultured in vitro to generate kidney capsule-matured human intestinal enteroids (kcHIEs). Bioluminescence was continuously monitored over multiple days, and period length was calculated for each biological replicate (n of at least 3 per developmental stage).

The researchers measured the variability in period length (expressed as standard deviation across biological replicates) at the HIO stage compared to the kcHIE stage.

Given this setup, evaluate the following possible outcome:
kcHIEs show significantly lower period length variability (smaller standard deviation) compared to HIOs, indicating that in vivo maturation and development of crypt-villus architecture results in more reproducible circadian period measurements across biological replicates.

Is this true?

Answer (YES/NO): YES